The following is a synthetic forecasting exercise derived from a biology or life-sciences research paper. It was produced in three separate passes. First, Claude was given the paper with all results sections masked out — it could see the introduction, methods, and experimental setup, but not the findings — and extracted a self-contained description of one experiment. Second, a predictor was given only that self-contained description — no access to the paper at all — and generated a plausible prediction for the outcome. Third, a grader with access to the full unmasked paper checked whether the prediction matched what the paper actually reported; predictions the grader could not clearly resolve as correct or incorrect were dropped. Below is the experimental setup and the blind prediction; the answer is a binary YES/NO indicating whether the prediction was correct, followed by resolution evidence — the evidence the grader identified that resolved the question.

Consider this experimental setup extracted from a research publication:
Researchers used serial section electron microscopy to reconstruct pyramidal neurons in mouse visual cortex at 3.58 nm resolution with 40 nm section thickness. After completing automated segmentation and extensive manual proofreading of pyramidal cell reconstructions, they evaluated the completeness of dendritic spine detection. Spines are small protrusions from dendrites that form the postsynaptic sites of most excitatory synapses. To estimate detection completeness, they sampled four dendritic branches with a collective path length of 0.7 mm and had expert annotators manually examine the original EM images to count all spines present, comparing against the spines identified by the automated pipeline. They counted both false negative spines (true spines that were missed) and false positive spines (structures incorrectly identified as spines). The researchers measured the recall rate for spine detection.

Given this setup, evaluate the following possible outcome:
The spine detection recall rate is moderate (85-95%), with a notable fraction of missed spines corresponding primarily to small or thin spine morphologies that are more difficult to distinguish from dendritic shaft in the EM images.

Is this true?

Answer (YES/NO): NO